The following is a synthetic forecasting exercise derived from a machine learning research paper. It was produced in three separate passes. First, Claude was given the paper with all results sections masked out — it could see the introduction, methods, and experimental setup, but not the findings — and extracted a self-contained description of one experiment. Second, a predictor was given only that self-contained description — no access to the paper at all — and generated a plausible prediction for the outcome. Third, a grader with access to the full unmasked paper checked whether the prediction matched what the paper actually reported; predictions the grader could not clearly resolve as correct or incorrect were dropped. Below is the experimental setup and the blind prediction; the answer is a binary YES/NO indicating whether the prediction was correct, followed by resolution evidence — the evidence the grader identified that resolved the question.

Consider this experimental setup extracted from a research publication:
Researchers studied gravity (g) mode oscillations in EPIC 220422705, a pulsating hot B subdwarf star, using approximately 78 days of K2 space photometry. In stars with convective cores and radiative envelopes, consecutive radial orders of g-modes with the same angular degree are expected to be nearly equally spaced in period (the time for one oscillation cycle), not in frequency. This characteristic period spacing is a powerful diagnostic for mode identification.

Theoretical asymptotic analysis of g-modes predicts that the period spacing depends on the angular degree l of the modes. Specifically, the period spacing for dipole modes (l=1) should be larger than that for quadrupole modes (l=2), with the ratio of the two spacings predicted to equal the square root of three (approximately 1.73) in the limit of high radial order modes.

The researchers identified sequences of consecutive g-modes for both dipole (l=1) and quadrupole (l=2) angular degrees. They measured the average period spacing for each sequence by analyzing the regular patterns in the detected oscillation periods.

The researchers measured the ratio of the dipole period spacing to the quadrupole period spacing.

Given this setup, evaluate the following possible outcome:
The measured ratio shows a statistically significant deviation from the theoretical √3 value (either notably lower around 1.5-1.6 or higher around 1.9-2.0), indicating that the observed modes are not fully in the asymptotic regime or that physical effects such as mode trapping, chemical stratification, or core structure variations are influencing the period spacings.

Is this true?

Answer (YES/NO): NO